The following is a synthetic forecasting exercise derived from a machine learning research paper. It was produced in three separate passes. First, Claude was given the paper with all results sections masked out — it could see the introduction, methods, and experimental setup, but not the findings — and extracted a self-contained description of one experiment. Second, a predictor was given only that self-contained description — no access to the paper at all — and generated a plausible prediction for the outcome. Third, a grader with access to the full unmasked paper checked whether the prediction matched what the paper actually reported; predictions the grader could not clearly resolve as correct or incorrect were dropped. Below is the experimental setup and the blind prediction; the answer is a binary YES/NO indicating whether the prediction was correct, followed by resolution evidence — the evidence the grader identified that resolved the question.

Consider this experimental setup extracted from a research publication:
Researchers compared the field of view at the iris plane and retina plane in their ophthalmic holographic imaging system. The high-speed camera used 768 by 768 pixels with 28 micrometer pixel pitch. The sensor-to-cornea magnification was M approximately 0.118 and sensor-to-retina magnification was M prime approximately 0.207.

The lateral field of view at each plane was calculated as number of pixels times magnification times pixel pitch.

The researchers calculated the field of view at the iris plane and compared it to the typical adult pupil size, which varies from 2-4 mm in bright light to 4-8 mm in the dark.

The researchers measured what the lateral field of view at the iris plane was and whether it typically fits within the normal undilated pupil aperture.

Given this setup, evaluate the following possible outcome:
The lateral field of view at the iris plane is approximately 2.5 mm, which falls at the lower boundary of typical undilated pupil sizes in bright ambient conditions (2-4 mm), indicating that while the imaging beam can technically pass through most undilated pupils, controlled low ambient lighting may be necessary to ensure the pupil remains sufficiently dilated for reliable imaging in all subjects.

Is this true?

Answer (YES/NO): NO